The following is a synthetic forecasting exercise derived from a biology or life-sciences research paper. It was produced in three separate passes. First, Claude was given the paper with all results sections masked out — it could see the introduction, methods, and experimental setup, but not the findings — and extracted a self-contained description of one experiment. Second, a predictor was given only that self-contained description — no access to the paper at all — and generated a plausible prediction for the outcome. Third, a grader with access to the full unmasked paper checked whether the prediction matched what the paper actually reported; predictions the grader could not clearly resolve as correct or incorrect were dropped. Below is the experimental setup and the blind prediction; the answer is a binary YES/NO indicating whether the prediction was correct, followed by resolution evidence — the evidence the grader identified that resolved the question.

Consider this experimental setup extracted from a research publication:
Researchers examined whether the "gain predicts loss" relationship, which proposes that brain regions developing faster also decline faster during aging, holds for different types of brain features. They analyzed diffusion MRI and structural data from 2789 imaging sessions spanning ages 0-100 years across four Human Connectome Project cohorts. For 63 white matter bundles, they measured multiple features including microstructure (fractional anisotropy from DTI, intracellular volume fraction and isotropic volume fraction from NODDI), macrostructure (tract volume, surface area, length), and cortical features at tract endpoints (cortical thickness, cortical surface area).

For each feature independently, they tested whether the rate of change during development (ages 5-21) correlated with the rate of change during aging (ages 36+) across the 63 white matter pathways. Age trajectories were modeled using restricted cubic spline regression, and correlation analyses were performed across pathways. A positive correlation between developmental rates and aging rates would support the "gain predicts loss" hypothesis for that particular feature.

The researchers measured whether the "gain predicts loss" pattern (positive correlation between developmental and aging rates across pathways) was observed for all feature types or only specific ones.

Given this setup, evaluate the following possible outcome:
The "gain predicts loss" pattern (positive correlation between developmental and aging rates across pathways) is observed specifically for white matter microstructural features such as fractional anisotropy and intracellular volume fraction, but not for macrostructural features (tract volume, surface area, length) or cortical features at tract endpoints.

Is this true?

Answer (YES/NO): NO